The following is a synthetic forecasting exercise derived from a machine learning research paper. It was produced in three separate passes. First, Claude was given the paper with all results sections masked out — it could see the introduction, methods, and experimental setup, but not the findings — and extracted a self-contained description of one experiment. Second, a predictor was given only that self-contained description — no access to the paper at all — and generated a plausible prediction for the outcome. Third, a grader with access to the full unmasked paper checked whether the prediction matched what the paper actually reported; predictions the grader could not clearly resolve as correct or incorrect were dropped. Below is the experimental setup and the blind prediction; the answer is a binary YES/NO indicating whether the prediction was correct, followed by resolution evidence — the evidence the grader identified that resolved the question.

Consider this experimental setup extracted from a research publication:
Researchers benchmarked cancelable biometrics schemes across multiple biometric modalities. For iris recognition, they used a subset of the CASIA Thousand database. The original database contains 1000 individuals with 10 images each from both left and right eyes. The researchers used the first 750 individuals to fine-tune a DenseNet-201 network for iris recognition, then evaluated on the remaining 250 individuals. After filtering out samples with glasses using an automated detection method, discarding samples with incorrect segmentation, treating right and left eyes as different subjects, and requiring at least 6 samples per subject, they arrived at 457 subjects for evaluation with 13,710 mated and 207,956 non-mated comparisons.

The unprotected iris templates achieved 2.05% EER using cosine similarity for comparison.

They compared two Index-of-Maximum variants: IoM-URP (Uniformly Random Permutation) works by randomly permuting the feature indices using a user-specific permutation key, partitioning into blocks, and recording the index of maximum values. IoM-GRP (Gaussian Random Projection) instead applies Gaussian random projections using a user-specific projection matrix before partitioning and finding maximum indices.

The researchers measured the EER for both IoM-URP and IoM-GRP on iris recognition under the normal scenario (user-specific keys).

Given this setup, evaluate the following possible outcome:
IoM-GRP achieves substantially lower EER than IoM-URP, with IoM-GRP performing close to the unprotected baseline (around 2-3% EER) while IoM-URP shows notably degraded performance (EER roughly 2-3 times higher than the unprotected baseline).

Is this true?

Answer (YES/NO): NO